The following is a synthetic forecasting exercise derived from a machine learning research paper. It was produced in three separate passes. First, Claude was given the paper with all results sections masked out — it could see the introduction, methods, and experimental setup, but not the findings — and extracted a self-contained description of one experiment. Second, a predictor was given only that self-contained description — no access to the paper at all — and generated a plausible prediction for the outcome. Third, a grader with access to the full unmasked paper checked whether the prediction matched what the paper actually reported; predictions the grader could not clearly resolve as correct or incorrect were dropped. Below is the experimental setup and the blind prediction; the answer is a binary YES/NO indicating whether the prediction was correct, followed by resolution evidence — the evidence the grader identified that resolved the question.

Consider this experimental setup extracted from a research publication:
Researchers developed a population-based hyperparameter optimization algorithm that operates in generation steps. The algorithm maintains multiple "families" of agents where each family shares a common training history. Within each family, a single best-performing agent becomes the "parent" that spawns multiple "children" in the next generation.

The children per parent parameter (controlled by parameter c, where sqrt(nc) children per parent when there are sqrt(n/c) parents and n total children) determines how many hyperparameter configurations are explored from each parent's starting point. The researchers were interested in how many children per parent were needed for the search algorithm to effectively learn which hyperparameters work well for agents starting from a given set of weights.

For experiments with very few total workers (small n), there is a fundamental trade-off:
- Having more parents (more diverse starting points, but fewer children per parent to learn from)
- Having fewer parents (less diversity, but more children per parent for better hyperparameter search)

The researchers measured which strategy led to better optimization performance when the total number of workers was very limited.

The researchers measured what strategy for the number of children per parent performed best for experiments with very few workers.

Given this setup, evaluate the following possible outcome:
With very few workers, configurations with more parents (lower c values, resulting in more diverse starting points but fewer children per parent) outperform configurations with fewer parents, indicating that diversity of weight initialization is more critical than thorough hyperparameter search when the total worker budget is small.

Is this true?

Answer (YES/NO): NO